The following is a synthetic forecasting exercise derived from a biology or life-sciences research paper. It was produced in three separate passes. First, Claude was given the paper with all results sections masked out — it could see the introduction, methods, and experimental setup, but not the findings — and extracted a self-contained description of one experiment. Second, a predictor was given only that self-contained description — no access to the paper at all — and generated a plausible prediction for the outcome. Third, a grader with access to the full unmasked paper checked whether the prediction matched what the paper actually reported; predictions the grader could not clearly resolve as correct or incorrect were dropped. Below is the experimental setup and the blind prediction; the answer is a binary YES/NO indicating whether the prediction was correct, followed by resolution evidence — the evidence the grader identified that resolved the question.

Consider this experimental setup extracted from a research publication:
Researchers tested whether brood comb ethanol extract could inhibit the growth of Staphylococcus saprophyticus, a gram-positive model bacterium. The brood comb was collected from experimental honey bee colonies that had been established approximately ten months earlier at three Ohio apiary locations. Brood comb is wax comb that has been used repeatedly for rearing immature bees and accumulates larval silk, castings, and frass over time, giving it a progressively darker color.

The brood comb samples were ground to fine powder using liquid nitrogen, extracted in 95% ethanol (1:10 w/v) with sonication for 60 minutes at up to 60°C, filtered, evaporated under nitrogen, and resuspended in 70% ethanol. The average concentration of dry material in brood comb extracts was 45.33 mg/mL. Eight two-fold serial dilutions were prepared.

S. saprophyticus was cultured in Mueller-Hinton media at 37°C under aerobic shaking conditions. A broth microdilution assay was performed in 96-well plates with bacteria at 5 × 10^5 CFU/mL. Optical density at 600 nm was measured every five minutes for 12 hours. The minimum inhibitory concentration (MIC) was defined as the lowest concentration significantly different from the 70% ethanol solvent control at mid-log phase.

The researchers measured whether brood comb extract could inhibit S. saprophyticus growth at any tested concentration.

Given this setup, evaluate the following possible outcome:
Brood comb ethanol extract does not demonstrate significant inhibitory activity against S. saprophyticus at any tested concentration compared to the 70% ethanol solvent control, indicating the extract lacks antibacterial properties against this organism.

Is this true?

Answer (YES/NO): YES